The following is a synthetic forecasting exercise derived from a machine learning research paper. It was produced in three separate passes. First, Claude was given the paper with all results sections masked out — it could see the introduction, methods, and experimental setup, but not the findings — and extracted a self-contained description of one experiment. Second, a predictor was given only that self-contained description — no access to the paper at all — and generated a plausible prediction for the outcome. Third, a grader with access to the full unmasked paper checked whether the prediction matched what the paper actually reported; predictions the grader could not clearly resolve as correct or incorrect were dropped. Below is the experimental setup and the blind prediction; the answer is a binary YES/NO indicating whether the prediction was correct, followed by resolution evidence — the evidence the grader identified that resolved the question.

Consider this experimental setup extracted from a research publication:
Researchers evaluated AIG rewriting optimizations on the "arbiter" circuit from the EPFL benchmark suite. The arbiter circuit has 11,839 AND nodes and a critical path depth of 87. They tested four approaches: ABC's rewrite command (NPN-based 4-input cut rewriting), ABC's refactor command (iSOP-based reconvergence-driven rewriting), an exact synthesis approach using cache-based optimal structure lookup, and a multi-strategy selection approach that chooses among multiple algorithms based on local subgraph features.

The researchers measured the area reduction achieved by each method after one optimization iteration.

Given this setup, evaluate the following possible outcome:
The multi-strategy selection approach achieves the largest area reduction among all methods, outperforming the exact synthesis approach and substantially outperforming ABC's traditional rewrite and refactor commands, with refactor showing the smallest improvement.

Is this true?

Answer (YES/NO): NO